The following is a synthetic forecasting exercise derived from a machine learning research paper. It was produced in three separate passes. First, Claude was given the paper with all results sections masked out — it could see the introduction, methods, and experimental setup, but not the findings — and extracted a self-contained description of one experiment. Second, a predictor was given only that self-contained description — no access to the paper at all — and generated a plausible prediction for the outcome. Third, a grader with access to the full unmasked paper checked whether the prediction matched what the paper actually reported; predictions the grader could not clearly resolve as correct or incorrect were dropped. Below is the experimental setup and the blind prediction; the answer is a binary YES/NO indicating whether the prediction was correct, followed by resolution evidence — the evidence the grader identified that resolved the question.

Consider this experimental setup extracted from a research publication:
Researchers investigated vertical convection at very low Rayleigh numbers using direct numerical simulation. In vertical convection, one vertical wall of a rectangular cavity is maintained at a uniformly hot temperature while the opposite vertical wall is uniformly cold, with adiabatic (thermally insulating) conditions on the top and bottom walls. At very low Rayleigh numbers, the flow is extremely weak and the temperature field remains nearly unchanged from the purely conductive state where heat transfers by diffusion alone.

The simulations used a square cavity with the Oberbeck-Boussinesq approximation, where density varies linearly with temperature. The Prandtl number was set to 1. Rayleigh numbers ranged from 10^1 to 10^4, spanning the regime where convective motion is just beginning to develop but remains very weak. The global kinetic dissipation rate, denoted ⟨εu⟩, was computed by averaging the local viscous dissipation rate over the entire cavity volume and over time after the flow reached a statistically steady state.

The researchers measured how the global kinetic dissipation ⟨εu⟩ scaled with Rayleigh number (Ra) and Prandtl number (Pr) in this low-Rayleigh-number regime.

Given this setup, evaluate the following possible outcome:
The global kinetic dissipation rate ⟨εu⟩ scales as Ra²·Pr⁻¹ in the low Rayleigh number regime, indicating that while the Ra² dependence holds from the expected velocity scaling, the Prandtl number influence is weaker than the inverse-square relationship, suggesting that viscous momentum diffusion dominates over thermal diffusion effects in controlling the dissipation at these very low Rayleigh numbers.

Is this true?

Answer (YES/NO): NO